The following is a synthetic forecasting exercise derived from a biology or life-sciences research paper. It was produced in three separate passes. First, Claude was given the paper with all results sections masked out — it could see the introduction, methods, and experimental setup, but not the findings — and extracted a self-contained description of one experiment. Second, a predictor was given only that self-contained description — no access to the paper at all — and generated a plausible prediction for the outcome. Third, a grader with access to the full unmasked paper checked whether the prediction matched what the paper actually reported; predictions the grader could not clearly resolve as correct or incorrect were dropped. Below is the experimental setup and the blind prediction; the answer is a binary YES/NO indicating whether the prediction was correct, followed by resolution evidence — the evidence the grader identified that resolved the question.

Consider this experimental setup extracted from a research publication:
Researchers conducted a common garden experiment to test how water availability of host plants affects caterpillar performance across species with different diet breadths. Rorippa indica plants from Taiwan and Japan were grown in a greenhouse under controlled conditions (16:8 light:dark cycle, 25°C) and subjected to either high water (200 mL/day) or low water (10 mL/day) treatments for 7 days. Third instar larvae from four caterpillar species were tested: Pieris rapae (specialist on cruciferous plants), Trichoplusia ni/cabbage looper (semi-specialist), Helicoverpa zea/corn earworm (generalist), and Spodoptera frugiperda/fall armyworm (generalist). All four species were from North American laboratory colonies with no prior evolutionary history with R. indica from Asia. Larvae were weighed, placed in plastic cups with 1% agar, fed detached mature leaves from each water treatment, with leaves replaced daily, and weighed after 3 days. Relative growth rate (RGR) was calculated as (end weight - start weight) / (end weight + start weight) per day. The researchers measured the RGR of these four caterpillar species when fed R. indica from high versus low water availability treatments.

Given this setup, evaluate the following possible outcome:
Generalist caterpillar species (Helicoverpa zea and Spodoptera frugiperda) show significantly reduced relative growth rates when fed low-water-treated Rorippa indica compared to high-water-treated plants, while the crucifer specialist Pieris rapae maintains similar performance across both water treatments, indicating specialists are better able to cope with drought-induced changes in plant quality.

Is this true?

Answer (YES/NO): NO